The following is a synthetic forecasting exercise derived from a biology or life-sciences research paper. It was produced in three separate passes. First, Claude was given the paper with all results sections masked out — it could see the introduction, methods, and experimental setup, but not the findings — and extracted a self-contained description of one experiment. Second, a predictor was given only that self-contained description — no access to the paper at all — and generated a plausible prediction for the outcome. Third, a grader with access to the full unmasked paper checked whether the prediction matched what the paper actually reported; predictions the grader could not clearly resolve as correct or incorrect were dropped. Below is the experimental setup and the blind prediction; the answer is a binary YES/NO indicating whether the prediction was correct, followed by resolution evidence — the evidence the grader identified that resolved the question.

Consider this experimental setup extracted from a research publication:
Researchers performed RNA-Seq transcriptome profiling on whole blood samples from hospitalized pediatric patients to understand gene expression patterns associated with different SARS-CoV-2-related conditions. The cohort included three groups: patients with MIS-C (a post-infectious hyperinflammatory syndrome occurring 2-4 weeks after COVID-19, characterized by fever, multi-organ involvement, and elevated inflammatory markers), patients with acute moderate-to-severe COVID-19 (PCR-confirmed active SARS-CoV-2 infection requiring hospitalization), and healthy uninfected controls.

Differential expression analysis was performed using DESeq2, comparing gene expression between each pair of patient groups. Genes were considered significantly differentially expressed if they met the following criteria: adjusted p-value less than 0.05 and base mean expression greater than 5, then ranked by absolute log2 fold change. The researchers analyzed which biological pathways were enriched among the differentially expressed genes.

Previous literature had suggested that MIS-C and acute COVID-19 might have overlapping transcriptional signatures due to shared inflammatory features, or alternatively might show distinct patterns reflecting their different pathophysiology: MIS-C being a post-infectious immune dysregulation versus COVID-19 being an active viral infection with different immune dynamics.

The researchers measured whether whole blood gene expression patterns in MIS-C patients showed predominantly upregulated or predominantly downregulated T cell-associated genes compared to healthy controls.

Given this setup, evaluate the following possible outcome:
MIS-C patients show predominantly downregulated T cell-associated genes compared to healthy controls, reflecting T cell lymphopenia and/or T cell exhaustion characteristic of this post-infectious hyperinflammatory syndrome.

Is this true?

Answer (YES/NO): YES